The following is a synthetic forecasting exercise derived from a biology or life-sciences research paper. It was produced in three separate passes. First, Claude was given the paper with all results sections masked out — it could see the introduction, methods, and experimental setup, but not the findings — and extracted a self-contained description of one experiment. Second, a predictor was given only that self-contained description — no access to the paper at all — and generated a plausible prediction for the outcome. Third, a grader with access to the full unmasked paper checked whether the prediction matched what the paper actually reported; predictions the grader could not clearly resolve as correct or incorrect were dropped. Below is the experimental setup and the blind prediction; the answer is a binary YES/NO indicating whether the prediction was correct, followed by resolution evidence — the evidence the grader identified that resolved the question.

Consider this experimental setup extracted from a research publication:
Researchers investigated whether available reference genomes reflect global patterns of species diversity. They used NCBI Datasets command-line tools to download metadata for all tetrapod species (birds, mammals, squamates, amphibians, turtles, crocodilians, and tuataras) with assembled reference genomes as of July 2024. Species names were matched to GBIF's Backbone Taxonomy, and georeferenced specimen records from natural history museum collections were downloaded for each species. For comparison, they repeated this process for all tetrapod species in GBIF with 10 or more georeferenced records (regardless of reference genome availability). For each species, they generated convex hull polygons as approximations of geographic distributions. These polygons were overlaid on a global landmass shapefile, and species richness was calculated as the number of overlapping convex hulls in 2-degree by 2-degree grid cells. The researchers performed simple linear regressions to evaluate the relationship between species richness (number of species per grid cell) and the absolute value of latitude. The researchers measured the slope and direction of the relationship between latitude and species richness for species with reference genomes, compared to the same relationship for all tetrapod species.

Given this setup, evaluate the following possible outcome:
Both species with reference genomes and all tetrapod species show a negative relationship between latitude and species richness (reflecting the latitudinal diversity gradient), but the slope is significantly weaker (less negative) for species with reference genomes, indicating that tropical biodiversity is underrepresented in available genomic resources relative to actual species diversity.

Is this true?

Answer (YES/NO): YES